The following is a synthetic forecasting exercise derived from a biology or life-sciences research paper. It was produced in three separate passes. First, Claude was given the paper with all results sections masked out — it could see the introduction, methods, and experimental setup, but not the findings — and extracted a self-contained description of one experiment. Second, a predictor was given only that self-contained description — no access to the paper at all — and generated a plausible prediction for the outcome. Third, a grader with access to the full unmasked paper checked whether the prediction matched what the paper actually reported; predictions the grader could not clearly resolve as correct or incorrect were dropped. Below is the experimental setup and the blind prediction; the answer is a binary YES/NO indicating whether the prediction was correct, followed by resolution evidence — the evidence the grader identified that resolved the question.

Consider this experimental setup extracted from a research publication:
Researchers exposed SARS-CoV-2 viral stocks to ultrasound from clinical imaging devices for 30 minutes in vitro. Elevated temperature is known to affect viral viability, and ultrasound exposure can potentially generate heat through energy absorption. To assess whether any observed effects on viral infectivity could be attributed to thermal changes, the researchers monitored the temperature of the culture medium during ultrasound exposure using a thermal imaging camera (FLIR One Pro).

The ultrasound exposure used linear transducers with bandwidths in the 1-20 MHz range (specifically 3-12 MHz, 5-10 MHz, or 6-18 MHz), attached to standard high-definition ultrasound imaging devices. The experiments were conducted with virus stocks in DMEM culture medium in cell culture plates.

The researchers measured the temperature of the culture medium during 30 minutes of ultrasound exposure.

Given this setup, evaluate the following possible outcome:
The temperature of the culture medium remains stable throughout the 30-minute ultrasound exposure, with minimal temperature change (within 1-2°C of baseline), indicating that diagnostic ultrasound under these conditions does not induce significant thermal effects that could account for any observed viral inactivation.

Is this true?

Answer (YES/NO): YES